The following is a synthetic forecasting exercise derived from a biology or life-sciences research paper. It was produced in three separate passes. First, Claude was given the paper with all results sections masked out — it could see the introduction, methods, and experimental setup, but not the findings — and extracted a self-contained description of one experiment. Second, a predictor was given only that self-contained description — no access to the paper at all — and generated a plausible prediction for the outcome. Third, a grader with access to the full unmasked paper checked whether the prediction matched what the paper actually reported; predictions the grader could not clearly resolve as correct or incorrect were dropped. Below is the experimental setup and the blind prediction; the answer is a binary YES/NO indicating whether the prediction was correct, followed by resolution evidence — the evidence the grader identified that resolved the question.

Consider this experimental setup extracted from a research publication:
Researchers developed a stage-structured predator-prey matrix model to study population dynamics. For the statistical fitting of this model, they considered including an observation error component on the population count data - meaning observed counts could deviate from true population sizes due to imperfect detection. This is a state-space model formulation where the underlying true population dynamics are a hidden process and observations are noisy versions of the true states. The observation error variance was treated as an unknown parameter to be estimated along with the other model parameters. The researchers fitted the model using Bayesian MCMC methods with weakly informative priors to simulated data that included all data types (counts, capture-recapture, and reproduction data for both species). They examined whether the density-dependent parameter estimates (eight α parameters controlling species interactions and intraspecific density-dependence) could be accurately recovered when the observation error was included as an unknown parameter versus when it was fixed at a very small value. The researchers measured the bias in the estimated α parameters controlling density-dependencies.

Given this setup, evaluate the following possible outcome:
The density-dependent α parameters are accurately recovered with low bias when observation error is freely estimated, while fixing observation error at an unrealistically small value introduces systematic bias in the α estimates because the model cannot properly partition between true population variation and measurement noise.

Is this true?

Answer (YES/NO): NO